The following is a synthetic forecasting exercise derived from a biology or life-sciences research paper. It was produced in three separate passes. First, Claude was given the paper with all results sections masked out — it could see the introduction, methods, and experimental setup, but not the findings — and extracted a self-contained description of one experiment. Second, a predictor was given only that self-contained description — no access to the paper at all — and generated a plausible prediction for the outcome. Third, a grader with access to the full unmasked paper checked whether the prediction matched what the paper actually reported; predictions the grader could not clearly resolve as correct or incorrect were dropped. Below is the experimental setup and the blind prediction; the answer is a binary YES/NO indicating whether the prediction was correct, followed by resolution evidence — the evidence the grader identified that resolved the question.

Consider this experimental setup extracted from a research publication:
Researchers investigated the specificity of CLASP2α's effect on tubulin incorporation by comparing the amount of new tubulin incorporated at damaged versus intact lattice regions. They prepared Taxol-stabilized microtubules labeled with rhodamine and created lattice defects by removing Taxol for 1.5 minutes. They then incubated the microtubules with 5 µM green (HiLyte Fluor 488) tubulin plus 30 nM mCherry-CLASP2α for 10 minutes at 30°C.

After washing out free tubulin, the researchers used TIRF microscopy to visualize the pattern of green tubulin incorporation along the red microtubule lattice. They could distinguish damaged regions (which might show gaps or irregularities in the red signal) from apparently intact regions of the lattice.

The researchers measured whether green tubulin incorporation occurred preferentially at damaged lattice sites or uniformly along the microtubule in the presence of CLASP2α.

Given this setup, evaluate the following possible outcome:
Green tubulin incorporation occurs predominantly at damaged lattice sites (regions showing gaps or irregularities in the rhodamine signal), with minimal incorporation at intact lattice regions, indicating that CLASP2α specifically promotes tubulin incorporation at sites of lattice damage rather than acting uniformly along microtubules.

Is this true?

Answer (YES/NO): YES